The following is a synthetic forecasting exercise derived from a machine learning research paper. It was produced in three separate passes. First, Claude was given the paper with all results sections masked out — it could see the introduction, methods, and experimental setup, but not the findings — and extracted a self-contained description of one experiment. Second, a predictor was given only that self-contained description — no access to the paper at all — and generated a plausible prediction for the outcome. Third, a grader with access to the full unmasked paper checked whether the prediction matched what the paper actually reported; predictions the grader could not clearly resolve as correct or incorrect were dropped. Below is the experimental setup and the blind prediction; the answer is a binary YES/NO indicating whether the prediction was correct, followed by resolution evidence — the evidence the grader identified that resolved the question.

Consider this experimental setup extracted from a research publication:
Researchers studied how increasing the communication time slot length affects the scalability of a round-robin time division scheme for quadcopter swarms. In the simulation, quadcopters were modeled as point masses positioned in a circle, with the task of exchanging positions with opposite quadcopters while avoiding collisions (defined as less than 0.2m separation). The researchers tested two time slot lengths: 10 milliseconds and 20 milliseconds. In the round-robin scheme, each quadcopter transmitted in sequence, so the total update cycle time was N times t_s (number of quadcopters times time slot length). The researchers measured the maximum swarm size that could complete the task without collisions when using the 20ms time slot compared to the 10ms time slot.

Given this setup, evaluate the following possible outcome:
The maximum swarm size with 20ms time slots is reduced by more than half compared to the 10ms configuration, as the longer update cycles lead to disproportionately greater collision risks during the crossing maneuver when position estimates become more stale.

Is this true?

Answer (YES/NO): NO